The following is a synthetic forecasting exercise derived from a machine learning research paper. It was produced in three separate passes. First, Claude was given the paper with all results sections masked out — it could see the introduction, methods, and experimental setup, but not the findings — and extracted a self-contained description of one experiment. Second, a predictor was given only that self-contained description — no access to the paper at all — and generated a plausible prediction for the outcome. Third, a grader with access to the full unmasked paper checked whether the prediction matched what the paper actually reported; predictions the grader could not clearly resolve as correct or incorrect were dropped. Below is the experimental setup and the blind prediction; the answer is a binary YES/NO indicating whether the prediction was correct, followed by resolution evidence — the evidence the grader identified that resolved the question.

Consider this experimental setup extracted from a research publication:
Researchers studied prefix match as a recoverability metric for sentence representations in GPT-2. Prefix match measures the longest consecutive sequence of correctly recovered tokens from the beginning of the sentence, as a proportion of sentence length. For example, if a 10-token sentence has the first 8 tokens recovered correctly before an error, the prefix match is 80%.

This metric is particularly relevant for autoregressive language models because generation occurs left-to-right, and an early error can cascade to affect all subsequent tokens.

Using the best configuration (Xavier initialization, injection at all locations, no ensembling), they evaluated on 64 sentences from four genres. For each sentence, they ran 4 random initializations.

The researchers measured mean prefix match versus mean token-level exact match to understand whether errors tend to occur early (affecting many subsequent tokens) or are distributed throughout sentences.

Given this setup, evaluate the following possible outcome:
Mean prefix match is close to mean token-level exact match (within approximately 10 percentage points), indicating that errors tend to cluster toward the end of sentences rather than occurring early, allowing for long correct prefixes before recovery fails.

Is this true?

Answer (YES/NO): YES